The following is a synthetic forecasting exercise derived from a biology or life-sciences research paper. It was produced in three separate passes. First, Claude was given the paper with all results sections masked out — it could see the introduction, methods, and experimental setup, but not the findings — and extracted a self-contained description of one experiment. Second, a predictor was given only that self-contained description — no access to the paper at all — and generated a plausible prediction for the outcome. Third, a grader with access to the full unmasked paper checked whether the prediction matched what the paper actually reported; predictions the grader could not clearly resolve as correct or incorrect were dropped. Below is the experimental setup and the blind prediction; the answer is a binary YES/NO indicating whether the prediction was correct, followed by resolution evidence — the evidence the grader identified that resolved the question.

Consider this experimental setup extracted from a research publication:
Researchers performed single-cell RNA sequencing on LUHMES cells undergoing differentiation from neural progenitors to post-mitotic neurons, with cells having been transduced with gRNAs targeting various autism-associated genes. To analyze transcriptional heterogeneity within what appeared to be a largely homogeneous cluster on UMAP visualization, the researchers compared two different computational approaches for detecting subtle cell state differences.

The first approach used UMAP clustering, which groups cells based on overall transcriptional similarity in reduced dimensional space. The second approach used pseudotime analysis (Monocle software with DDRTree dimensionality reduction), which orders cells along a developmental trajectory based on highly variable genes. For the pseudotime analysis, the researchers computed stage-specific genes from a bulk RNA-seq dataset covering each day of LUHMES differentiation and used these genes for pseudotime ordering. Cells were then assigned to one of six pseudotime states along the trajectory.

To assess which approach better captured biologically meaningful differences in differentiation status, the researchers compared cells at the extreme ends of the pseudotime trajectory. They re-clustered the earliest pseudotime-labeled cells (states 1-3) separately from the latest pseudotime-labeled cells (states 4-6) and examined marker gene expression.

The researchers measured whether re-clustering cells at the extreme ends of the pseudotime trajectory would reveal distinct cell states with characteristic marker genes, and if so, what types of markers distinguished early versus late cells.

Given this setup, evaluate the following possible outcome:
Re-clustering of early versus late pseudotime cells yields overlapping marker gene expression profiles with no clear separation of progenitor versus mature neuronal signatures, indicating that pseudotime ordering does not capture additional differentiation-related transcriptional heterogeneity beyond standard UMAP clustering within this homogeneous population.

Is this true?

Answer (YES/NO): NO